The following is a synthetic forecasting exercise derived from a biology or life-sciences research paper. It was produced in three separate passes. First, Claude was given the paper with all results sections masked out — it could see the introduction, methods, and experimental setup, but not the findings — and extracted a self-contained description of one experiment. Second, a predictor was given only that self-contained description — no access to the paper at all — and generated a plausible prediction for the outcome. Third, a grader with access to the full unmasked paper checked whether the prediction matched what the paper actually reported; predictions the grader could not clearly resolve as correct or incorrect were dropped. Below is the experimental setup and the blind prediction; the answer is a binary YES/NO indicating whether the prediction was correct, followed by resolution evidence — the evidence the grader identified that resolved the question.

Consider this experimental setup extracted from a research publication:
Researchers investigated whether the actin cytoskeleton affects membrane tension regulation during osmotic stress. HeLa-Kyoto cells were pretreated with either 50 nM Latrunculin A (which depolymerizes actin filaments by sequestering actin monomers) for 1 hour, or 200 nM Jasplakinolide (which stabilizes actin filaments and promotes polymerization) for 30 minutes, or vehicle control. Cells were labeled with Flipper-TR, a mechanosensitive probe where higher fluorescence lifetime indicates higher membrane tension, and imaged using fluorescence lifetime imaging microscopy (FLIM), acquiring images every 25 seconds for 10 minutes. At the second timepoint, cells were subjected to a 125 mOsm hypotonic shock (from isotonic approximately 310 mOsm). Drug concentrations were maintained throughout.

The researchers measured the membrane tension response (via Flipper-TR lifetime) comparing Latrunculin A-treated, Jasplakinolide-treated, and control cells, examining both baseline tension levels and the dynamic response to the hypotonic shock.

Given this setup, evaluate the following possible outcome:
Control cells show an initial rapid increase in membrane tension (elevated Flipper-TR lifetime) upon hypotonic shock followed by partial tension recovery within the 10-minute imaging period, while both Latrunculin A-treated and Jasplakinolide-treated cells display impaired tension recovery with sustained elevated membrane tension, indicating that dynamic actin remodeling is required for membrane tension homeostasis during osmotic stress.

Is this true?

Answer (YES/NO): NO